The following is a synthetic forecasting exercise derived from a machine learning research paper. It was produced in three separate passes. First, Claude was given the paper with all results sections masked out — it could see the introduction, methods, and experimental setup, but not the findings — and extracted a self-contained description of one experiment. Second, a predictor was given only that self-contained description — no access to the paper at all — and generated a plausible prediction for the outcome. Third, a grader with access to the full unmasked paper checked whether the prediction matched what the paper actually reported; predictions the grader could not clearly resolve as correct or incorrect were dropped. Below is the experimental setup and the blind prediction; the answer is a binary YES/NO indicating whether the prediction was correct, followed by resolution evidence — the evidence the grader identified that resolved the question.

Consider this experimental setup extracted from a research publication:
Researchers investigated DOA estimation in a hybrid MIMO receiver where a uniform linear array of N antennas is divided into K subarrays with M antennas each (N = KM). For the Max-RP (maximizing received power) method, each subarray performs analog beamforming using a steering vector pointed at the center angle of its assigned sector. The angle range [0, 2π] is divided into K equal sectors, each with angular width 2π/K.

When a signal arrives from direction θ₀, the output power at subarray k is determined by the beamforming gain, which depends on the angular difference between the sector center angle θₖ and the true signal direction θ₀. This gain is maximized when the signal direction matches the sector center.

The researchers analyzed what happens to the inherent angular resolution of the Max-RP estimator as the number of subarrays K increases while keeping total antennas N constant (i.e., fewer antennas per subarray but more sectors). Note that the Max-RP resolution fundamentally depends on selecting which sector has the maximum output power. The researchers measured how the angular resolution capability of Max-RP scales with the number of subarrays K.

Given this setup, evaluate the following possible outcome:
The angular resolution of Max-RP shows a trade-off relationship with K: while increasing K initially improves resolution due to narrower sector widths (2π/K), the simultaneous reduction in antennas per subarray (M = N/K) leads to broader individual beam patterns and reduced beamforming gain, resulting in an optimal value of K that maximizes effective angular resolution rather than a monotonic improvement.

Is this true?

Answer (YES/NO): NO